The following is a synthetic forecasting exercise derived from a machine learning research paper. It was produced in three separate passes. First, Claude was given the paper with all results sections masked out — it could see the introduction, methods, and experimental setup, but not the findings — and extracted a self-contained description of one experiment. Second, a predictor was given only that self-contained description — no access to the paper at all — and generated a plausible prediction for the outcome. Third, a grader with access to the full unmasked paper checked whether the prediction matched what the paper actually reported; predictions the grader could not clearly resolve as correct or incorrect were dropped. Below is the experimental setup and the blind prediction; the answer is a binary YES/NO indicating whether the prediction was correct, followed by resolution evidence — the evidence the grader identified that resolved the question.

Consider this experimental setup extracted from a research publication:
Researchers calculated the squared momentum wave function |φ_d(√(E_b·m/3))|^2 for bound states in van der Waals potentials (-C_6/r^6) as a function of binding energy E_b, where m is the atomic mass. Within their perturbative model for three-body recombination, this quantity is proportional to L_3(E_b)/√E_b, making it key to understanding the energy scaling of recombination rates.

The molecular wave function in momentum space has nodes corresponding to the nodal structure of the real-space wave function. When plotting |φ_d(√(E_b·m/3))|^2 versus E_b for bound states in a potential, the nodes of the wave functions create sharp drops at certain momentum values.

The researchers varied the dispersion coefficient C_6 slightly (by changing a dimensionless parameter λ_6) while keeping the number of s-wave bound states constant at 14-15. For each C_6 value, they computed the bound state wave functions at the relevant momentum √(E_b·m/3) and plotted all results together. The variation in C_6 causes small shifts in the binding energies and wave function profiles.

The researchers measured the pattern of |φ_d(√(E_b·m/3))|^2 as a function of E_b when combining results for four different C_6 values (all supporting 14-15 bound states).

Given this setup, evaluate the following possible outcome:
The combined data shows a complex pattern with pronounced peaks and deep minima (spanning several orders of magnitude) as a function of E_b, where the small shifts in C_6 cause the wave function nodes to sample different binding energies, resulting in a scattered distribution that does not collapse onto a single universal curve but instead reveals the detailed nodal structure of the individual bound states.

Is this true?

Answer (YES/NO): NO